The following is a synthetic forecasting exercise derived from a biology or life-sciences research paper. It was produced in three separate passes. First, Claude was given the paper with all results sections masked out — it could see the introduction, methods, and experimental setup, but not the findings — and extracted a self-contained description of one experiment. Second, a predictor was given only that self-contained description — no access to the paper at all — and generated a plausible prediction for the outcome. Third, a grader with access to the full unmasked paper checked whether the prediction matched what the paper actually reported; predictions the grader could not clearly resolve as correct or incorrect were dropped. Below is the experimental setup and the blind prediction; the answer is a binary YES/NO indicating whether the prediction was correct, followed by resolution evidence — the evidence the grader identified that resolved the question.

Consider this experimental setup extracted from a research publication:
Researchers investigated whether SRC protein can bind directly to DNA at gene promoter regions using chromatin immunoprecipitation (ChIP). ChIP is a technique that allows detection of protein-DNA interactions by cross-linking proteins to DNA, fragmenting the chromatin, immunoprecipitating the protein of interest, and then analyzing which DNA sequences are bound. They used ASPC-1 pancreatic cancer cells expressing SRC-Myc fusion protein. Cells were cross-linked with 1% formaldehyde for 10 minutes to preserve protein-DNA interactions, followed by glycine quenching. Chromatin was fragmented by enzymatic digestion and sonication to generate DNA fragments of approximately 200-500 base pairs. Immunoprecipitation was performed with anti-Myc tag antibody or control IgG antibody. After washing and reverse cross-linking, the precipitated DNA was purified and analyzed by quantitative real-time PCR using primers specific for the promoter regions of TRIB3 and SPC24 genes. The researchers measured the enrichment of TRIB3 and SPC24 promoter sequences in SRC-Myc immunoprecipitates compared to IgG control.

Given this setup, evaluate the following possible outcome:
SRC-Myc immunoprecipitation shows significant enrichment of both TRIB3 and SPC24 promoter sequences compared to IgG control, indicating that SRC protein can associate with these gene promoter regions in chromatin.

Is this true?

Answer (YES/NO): YES